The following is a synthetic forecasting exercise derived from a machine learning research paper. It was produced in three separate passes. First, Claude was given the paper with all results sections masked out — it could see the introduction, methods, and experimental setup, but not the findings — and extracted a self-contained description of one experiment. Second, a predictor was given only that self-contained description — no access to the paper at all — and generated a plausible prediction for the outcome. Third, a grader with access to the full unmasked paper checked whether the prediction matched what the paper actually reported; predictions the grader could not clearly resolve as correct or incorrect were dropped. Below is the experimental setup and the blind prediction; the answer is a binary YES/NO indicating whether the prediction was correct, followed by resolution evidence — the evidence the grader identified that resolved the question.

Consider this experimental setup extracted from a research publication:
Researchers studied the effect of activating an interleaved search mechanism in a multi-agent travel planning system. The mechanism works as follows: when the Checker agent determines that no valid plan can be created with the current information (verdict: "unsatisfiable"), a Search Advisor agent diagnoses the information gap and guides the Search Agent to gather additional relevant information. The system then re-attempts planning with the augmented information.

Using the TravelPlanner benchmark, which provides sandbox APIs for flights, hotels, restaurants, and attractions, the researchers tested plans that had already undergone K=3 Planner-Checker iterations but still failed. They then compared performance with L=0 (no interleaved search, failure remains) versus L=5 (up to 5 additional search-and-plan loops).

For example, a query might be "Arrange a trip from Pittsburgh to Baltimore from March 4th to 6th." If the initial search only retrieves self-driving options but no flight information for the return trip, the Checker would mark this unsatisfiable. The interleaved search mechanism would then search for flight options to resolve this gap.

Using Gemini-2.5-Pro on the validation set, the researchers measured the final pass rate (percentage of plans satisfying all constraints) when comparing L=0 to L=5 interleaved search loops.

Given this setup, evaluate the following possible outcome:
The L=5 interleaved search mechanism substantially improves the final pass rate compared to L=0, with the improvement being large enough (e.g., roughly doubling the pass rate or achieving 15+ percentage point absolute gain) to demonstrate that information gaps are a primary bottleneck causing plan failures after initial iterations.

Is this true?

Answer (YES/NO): NO